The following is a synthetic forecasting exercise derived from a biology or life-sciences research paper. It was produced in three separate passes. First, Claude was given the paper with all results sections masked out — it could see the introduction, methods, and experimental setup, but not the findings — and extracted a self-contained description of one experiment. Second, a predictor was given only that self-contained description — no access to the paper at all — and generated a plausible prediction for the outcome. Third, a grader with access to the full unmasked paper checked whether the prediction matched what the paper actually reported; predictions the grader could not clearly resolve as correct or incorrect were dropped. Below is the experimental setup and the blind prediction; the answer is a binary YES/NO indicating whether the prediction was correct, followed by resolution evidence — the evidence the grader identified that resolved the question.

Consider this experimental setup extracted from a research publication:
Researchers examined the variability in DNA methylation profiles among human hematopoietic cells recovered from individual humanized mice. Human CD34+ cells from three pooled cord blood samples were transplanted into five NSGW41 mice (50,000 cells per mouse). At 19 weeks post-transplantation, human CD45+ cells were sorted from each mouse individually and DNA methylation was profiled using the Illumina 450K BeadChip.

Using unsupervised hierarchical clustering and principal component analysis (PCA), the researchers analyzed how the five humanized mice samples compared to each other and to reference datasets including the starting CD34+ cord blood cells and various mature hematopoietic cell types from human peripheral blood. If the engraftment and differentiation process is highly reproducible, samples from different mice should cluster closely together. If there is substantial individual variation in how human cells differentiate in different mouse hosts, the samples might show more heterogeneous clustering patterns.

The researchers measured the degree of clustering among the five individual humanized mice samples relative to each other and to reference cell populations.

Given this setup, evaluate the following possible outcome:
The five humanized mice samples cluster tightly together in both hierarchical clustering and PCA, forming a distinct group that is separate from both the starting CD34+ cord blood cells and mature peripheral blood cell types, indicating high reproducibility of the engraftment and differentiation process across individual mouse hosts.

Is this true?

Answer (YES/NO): NO